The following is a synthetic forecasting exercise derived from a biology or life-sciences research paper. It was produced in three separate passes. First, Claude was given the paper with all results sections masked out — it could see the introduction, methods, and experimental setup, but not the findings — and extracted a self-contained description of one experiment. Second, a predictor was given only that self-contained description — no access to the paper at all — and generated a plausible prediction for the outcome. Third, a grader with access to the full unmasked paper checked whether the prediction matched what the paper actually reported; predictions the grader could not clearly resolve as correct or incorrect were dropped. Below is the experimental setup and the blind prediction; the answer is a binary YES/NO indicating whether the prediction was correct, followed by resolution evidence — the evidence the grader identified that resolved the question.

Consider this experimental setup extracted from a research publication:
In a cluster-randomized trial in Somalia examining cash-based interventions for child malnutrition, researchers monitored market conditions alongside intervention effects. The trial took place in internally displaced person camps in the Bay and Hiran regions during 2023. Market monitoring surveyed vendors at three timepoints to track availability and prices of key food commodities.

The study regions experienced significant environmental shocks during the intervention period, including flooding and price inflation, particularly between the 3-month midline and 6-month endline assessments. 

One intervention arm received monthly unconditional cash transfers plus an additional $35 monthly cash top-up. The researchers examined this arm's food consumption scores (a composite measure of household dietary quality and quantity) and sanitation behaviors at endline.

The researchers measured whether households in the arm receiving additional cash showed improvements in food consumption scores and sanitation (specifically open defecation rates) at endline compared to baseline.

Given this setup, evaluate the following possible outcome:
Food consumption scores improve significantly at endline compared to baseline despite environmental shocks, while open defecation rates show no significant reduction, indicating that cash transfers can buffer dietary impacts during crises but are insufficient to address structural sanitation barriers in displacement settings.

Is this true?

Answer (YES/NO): NO